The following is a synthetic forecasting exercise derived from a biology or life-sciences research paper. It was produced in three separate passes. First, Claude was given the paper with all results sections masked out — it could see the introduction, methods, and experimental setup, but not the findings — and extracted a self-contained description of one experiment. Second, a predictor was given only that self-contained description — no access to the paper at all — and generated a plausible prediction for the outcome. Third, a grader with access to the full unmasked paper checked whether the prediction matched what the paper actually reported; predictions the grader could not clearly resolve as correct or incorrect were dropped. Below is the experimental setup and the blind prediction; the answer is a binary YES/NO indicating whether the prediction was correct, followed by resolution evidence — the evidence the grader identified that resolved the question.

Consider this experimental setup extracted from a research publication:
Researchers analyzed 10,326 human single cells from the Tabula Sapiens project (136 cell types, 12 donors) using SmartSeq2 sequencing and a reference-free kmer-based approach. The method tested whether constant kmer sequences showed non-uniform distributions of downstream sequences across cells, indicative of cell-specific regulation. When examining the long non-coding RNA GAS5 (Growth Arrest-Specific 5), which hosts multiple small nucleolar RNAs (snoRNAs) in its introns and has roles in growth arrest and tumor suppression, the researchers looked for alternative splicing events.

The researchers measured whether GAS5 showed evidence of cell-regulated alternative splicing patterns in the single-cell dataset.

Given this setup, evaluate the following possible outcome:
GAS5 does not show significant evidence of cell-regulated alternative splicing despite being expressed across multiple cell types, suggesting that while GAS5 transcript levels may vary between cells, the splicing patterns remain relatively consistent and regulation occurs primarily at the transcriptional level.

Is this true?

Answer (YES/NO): NO